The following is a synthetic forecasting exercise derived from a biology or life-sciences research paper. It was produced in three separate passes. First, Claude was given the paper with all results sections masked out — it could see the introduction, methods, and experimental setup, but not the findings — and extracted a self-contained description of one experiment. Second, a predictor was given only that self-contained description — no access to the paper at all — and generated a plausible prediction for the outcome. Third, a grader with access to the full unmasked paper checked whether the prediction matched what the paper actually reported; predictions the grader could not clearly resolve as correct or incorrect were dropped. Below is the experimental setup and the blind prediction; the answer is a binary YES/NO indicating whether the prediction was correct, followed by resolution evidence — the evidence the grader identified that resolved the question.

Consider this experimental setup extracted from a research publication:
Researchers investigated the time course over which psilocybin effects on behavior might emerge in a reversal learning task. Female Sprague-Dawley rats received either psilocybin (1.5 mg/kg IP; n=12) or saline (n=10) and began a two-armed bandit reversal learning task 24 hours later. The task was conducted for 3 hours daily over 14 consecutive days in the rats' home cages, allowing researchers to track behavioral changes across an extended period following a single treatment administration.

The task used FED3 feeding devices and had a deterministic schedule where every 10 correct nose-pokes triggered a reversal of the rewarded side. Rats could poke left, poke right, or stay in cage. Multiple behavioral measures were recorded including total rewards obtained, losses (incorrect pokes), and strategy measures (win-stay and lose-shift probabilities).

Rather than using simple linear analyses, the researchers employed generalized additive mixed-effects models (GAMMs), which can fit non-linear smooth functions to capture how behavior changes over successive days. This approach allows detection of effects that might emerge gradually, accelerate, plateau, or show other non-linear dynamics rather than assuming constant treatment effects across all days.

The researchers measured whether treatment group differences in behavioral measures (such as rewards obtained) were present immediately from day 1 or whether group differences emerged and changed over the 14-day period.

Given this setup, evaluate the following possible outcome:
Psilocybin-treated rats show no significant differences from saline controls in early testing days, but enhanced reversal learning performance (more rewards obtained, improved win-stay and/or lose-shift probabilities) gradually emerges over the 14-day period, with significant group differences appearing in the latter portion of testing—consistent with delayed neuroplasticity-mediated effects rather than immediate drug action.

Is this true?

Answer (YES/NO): NO